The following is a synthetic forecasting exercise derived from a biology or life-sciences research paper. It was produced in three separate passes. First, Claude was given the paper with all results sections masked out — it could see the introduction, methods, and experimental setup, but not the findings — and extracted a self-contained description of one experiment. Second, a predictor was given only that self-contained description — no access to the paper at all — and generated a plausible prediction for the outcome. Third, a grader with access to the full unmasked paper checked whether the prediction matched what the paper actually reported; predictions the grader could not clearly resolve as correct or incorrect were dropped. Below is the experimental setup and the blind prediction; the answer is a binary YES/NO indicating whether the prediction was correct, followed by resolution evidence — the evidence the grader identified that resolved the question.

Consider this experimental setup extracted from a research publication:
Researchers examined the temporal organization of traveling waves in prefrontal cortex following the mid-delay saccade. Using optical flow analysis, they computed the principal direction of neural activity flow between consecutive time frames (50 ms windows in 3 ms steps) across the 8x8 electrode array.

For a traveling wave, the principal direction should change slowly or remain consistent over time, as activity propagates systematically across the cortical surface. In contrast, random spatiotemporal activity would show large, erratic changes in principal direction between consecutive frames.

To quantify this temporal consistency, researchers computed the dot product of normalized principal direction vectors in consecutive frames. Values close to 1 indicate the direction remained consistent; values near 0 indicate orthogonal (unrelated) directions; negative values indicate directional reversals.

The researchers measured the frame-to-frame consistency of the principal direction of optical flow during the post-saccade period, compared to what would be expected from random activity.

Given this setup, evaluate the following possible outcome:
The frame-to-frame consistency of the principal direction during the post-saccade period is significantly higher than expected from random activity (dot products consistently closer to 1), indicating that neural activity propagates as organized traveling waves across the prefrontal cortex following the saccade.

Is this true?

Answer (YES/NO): YES